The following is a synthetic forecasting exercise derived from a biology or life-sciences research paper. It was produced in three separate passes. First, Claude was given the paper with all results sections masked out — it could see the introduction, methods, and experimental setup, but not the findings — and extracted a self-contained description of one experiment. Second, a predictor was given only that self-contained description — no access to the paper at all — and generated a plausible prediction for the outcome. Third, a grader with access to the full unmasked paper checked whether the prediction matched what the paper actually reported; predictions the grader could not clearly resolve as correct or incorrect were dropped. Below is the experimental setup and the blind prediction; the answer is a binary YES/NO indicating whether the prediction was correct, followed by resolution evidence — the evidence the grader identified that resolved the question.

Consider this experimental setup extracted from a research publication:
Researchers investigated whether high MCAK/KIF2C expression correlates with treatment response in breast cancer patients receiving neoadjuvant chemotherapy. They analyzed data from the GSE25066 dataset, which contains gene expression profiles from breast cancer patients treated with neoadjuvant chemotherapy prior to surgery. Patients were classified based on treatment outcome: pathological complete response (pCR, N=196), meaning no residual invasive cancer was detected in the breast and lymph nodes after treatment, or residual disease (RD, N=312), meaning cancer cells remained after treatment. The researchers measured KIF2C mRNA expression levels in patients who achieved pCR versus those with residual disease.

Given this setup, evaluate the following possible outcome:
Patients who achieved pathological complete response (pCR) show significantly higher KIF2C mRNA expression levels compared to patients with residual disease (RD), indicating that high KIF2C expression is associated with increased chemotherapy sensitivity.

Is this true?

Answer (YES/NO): YES